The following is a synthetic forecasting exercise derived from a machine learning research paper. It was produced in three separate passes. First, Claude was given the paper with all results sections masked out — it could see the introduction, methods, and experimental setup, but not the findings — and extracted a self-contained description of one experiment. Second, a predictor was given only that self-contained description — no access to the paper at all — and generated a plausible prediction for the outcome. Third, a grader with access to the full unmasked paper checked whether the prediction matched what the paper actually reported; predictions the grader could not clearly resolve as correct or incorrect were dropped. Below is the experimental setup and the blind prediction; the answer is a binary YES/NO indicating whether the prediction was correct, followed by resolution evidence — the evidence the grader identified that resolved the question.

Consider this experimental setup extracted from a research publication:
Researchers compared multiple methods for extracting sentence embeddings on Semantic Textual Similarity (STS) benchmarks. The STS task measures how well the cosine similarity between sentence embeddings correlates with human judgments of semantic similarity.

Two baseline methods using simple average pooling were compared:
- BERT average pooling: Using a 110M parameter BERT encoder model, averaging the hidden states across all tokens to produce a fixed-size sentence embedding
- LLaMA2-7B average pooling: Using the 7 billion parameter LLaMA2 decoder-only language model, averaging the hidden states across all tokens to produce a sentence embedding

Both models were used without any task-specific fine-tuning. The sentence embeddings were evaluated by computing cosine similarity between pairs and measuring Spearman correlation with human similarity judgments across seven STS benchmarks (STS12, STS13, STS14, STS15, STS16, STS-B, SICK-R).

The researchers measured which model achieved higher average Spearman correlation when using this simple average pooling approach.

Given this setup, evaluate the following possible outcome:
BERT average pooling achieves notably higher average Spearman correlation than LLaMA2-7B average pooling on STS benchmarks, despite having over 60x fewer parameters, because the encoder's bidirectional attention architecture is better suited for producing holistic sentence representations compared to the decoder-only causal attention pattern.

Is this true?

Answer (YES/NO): YES